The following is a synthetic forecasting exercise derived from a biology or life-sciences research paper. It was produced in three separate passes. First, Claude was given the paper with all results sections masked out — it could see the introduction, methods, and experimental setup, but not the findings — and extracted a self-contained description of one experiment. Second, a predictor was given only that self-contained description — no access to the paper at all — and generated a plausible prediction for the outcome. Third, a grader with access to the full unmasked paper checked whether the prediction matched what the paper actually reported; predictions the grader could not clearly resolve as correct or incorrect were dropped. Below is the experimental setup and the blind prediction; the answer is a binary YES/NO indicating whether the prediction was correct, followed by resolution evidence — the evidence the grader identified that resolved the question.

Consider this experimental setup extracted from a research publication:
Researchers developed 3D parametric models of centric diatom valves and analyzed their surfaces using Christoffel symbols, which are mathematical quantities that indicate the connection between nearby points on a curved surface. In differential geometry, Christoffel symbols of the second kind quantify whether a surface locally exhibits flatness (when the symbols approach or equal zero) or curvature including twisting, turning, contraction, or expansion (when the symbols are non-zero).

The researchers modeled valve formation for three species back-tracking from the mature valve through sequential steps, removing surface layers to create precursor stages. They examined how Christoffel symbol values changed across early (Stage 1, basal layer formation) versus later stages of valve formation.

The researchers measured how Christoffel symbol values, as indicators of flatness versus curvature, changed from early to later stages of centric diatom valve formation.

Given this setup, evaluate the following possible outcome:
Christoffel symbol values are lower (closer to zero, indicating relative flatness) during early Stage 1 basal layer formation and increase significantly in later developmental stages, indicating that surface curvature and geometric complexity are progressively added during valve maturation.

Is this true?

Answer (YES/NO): YES